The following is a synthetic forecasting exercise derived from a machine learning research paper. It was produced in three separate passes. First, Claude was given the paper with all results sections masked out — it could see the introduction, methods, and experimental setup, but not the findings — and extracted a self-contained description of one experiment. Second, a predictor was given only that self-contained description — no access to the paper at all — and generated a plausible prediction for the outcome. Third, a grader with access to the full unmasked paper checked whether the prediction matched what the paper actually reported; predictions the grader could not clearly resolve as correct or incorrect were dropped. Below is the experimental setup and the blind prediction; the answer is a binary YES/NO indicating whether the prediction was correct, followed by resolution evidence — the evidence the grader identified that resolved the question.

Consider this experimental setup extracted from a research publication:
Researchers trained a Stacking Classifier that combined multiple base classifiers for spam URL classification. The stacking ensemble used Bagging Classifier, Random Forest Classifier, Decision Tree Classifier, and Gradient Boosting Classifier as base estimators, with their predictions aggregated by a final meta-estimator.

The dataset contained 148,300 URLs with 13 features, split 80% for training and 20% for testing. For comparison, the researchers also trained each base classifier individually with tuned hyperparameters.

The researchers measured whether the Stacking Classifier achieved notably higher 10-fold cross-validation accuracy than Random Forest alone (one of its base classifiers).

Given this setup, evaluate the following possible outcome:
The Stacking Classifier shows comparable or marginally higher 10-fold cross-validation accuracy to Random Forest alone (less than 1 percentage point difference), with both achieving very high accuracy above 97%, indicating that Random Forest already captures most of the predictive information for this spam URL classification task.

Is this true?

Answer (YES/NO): NO